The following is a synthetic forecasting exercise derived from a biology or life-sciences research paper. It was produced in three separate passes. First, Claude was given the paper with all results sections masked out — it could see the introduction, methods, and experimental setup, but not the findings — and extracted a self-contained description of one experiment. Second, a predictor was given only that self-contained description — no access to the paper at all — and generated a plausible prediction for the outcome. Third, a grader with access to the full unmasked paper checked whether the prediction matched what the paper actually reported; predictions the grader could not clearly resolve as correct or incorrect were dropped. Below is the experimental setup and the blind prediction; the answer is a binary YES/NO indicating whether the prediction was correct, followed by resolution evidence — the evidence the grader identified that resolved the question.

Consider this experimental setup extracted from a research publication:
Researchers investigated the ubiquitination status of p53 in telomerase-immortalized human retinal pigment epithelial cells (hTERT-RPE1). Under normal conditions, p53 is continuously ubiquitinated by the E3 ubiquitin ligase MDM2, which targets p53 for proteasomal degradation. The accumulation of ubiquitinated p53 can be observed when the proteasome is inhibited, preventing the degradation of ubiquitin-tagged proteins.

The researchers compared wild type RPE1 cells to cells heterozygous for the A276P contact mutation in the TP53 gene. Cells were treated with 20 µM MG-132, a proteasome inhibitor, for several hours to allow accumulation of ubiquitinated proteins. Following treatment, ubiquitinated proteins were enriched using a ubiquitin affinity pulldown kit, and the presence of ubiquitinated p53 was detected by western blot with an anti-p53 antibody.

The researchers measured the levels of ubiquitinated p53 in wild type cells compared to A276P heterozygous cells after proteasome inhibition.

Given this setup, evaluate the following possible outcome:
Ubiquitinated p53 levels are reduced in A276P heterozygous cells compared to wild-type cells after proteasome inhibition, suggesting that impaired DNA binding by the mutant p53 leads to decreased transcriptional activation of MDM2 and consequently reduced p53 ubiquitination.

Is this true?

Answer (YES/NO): NO